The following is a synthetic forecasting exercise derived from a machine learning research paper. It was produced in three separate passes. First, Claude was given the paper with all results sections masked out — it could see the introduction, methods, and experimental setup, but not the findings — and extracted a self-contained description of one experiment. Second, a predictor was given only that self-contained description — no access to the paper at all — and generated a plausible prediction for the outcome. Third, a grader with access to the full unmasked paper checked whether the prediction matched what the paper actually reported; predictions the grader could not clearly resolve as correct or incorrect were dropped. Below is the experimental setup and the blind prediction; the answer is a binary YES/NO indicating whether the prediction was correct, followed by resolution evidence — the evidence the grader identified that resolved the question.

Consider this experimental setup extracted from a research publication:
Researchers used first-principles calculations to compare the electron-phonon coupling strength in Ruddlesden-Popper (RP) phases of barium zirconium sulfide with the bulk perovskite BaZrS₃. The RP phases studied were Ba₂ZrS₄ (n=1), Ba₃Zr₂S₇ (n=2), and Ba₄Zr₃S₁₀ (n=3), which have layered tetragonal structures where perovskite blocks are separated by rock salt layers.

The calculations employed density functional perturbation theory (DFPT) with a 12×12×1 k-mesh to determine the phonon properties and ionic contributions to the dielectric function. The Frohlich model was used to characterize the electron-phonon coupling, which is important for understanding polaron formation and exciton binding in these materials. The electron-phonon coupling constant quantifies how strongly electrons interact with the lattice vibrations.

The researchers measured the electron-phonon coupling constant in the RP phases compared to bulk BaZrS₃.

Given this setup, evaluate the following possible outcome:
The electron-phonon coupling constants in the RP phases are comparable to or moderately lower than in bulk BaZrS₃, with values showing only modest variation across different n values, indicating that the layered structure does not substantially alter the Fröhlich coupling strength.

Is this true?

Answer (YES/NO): NO